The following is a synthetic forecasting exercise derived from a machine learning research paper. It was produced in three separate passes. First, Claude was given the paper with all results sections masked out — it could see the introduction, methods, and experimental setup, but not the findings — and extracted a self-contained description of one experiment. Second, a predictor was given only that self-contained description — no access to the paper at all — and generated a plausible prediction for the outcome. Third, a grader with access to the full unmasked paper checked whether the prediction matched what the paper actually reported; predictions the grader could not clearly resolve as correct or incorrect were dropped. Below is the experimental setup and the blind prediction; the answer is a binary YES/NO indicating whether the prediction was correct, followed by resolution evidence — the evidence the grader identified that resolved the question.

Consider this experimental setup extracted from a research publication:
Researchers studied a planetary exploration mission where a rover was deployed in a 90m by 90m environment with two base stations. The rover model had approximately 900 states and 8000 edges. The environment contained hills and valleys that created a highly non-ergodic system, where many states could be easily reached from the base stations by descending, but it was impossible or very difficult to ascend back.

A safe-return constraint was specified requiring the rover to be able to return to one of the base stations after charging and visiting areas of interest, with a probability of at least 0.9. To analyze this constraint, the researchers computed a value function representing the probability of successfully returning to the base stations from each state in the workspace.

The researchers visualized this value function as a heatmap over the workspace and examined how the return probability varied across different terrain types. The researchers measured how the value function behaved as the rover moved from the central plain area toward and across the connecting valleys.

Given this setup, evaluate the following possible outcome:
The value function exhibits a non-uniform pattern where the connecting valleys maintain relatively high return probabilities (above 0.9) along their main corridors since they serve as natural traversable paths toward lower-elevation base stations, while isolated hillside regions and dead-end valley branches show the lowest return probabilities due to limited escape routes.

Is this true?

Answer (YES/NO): NO